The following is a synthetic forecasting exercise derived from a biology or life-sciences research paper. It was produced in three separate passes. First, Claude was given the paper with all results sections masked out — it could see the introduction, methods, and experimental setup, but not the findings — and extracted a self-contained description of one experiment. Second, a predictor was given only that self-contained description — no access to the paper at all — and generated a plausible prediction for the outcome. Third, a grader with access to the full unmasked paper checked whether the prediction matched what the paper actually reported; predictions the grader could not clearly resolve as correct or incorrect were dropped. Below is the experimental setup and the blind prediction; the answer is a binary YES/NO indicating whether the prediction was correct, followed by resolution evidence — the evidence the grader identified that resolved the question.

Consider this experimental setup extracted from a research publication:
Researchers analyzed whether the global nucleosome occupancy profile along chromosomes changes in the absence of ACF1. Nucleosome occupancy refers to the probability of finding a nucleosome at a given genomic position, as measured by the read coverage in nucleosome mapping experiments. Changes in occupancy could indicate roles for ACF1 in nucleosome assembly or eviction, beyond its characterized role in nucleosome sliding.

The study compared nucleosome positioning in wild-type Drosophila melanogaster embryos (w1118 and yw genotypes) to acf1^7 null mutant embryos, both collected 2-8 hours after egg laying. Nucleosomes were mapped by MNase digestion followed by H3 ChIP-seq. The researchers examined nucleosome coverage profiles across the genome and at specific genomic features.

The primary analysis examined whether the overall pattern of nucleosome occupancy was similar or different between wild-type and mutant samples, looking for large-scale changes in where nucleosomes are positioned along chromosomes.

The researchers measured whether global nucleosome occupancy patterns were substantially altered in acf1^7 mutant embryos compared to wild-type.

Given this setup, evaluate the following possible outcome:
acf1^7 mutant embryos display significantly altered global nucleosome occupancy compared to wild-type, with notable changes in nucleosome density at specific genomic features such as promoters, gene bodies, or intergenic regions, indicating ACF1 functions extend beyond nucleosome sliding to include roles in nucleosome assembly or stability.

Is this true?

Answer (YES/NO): NO